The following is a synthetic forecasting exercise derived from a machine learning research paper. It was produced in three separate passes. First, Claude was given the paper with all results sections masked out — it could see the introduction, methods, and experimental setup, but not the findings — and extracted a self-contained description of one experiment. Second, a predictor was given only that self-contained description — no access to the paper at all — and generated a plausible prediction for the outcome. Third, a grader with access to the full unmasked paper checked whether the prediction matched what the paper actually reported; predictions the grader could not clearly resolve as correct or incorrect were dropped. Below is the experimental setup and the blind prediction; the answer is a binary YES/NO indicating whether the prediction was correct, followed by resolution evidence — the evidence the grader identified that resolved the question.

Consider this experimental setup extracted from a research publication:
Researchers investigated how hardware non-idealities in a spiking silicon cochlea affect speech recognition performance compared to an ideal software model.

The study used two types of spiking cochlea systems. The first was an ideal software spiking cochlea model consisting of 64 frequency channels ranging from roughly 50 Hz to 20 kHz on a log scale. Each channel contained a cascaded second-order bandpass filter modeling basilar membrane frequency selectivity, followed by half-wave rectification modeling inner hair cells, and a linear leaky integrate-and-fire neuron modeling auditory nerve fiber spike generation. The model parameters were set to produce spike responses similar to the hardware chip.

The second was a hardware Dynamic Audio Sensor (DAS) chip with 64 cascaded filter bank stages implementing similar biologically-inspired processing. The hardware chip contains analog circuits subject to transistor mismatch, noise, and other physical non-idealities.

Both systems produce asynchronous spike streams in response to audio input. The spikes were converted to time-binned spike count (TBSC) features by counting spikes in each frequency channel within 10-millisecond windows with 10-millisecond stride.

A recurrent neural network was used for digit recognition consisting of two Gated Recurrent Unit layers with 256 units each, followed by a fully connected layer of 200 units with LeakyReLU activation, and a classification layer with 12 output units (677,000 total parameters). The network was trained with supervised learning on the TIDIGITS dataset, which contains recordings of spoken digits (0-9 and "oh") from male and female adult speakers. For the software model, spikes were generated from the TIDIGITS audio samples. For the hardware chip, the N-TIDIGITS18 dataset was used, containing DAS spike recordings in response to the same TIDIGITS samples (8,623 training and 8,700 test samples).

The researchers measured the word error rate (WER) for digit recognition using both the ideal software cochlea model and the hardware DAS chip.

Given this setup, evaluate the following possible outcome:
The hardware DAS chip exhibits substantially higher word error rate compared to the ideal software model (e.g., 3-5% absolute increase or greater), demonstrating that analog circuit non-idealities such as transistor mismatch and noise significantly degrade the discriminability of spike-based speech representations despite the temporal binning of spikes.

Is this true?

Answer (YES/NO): YES